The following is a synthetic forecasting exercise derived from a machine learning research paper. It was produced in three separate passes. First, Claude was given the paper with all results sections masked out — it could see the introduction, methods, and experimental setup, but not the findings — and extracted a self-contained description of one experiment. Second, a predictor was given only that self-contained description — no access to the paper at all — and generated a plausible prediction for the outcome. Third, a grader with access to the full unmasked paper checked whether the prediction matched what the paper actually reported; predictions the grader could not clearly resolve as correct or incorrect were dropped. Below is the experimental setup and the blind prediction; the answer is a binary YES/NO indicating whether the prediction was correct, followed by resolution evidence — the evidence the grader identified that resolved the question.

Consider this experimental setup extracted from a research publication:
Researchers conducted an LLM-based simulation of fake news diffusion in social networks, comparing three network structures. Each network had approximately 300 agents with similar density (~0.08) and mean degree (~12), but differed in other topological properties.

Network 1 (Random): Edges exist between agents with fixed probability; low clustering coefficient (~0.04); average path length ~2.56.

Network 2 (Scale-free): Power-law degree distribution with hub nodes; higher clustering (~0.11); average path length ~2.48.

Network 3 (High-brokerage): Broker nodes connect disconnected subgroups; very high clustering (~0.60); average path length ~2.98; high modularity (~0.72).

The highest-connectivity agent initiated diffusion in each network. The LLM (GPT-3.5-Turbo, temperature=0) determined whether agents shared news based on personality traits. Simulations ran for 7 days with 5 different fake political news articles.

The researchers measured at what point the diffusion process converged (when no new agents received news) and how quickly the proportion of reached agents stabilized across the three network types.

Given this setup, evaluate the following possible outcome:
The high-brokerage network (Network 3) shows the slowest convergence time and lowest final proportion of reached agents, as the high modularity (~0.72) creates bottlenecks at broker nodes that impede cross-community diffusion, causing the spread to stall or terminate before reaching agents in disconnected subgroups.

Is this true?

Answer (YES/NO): YES